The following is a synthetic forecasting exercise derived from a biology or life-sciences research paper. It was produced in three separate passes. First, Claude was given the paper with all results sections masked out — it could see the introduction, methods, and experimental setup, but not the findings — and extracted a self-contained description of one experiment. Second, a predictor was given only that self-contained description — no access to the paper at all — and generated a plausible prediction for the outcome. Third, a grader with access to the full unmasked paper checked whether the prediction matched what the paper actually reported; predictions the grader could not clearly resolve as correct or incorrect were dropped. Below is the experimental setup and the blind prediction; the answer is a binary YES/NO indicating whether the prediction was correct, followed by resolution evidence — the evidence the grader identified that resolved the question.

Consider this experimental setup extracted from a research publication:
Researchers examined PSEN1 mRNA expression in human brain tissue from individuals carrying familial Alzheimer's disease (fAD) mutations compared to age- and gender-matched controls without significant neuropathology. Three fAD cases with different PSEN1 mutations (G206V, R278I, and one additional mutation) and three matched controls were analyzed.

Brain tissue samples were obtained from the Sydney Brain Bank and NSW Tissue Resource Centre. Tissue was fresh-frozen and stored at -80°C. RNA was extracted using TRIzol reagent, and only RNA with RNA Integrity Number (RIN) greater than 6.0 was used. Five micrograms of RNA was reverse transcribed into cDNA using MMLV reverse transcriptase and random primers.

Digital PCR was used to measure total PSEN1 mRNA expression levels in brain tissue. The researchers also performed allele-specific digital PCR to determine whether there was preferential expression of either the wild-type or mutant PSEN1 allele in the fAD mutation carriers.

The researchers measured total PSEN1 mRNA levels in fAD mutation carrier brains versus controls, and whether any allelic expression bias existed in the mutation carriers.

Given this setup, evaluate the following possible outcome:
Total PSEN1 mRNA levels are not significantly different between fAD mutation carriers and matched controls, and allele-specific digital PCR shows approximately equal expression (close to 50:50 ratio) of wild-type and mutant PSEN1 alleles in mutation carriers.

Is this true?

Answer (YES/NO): NO